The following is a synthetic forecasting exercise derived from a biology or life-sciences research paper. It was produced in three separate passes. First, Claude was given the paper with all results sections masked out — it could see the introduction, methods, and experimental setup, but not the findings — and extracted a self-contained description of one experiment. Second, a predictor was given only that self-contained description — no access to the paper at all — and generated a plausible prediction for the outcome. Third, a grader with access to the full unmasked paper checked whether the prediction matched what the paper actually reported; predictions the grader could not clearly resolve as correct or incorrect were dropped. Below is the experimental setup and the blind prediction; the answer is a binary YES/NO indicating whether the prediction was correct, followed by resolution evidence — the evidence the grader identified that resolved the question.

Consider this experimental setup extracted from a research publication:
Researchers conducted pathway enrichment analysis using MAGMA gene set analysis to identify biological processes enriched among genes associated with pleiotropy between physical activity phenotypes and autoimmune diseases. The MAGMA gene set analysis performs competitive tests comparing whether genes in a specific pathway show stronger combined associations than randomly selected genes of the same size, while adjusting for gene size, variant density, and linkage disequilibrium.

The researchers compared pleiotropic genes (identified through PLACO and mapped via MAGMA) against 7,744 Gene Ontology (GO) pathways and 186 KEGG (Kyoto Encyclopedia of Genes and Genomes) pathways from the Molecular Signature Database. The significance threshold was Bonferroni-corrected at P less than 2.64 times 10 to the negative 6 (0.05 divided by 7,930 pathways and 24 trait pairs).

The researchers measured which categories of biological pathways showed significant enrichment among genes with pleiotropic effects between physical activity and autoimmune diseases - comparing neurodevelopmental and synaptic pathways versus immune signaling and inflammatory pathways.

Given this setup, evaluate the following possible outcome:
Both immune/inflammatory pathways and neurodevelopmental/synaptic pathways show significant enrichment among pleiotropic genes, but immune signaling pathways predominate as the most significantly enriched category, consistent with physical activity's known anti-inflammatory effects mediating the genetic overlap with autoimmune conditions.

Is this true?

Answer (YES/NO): NO